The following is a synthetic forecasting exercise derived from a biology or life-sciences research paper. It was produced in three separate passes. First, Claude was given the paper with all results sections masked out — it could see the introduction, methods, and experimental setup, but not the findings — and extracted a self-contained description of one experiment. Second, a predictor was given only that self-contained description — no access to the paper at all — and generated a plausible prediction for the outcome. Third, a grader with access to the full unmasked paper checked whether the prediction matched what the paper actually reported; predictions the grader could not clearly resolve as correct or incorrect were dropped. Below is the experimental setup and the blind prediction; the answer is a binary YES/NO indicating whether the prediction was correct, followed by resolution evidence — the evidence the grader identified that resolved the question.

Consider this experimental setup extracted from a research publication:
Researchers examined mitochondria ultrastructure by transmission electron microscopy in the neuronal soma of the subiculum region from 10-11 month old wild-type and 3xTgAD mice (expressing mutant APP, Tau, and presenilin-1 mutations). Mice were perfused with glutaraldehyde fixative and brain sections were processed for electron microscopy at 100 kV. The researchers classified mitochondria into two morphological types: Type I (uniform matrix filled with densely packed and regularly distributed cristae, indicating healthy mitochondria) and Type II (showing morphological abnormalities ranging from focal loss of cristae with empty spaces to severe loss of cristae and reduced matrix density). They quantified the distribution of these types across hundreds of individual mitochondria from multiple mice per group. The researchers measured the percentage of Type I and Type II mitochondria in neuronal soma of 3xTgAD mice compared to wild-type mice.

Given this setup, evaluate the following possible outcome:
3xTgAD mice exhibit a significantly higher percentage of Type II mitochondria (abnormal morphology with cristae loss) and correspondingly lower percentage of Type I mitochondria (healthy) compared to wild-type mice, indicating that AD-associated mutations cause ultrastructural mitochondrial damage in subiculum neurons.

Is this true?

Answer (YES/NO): YES